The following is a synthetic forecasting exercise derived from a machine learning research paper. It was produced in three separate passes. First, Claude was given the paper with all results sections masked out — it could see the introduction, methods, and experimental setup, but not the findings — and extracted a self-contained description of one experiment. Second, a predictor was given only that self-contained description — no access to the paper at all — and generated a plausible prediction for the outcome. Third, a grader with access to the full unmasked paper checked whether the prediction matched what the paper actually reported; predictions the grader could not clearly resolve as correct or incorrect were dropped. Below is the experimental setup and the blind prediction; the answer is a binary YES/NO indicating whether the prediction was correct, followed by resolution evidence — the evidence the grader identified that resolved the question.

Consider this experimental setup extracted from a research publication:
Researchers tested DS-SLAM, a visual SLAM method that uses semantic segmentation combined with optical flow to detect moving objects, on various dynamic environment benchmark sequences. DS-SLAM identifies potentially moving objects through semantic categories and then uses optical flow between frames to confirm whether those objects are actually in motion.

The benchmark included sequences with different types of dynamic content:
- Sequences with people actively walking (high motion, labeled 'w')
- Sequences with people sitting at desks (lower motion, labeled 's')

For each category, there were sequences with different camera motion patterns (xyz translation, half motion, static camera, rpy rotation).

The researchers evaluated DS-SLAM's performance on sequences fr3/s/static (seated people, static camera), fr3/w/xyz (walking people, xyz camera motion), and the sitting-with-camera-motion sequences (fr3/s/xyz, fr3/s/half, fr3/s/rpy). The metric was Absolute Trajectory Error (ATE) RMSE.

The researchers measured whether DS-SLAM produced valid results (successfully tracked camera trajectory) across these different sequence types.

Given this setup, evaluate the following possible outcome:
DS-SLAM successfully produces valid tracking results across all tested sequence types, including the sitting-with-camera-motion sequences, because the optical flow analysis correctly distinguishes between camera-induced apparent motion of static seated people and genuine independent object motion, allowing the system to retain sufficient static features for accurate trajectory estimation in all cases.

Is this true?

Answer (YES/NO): NO